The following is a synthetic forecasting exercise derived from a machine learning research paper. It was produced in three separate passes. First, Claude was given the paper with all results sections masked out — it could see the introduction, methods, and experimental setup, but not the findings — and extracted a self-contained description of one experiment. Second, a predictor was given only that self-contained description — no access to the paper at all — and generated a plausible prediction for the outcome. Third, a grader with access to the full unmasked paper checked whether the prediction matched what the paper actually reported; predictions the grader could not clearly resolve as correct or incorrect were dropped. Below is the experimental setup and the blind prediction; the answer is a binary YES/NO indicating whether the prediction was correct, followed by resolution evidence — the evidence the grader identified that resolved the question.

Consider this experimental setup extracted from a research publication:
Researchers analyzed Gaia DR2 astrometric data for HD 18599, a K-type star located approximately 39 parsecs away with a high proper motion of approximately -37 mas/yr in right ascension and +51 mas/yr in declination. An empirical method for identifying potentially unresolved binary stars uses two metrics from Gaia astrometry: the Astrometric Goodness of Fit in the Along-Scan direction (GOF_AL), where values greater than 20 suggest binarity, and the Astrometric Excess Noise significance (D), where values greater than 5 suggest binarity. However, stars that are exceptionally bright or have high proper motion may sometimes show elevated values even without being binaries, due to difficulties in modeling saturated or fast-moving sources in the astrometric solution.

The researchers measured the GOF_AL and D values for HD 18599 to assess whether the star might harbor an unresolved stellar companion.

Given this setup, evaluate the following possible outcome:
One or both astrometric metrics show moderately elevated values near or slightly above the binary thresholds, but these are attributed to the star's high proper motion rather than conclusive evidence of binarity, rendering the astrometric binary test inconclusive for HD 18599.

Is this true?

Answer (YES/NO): NO